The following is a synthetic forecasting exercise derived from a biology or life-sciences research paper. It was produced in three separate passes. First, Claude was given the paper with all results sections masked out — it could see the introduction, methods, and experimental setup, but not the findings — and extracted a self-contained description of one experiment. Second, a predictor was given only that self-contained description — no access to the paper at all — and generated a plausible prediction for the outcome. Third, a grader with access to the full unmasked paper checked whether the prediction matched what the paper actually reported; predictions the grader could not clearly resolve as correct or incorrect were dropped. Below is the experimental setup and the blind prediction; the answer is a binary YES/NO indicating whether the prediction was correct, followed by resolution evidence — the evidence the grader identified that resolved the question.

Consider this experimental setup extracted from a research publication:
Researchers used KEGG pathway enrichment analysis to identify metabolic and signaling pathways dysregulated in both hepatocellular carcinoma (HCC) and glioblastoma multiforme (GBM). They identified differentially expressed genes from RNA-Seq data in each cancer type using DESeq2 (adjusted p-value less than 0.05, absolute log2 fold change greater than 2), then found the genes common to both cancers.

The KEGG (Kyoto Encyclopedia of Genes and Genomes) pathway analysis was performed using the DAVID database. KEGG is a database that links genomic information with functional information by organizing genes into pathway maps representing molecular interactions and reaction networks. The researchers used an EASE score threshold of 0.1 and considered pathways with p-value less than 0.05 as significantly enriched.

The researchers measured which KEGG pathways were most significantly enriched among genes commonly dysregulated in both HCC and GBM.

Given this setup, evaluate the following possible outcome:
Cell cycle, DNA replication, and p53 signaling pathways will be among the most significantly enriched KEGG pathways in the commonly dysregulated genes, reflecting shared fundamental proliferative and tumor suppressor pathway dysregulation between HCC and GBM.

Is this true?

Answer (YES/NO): NO